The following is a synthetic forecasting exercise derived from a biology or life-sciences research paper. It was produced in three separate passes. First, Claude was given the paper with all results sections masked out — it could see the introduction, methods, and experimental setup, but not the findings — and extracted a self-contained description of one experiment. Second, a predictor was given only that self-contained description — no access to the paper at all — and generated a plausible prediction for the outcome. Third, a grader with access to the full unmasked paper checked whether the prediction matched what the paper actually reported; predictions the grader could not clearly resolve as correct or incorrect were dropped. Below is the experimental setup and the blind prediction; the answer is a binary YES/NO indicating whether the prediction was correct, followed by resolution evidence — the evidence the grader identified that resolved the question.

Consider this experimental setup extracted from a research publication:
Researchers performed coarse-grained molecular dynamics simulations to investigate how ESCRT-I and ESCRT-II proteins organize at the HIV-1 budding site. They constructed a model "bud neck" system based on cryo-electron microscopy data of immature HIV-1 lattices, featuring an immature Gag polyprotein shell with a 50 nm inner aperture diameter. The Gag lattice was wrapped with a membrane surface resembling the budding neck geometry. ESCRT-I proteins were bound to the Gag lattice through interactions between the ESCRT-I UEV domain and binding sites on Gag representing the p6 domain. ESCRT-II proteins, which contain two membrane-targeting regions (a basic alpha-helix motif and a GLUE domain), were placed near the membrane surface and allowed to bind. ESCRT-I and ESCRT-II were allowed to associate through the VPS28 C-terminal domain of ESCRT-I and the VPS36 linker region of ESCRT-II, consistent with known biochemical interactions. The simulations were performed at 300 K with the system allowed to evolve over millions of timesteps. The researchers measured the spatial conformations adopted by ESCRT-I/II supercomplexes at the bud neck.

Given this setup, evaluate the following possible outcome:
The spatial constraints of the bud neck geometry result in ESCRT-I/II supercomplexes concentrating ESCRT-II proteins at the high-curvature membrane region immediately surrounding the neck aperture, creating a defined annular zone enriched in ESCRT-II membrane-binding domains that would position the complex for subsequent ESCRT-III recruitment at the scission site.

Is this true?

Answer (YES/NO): NO